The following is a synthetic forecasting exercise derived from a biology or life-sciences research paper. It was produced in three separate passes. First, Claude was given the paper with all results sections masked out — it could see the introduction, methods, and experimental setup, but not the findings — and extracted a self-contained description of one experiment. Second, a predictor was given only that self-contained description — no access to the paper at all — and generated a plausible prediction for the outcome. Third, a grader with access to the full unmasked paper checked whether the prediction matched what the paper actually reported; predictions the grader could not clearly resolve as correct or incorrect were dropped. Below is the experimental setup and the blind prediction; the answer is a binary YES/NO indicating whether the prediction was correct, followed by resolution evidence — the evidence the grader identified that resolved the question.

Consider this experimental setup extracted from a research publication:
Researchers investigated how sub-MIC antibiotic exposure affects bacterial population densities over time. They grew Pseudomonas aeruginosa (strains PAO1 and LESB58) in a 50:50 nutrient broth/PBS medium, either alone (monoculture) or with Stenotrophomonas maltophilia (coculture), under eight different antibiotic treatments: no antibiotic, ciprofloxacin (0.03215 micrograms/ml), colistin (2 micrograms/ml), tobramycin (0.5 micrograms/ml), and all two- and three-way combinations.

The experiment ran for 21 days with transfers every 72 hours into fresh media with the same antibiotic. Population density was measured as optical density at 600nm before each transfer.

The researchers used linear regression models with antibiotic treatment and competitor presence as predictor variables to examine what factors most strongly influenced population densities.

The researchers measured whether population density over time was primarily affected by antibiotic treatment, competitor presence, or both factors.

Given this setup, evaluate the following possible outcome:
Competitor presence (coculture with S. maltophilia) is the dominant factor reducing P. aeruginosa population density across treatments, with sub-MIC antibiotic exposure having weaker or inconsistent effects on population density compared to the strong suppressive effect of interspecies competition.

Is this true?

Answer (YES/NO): NO